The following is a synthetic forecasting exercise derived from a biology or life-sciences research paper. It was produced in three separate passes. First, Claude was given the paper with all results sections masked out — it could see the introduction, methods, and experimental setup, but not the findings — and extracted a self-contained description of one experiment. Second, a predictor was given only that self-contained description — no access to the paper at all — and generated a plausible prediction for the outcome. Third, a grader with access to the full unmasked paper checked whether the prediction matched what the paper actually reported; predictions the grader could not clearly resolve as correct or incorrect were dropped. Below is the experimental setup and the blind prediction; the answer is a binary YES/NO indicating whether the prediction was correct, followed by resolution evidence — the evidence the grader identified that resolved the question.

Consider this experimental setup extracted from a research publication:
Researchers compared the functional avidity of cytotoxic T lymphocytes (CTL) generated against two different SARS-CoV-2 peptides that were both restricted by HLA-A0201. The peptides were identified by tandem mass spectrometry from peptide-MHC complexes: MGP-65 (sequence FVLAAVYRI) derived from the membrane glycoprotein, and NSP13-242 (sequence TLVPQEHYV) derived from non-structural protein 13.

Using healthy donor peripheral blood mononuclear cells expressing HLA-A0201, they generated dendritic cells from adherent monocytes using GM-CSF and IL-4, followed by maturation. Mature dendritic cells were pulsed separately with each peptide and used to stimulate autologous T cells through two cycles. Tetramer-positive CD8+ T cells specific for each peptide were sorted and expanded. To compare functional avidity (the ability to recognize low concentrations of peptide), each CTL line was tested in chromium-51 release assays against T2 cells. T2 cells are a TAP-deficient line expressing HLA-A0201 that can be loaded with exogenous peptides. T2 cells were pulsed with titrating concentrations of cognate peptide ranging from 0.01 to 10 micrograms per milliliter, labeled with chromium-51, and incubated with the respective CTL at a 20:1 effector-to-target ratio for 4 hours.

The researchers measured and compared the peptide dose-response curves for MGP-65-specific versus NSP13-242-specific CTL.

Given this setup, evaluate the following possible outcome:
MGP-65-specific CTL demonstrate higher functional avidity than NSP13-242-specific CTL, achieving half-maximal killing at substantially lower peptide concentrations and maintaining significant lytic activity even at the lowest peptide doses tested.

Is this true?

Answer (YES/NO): YES